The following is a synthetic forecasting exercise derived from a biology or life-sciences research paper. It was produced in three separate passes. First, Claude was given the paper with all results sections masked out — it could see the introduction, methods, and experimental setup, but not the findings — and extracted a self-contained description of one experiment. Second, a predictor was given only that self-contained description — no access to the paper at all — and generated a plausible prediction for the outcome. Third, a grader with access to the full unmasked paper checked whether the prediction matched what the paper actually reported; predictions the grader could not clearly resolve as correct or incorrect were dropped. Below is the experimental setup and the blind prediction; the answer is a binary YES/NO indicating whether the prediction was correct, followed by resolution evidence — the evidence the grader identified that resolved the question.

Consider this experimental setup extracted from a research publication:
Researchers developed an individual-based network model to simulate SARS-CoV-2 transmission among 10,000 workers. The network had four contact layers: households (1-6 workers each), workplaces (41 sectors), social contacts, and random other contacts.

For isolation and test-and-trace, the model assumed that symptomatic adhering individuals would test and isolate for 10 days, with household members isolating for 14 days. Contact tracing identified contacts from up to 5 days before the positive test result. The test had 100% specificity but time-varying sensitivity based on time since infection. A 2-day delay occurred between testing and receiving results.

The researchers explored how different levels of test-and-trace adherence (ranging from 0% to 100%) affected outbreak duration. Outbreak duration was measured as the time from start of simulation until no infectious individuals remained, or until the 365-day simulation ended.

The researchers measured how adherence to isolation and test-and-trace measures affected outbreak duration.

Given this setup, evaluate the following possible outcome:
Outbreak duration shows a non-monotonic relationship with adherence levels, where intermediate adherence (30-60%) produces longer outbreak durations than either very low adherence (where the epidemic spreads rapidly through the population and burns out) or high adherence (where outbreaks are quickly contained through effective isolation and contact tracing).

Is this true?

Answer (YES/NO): NO